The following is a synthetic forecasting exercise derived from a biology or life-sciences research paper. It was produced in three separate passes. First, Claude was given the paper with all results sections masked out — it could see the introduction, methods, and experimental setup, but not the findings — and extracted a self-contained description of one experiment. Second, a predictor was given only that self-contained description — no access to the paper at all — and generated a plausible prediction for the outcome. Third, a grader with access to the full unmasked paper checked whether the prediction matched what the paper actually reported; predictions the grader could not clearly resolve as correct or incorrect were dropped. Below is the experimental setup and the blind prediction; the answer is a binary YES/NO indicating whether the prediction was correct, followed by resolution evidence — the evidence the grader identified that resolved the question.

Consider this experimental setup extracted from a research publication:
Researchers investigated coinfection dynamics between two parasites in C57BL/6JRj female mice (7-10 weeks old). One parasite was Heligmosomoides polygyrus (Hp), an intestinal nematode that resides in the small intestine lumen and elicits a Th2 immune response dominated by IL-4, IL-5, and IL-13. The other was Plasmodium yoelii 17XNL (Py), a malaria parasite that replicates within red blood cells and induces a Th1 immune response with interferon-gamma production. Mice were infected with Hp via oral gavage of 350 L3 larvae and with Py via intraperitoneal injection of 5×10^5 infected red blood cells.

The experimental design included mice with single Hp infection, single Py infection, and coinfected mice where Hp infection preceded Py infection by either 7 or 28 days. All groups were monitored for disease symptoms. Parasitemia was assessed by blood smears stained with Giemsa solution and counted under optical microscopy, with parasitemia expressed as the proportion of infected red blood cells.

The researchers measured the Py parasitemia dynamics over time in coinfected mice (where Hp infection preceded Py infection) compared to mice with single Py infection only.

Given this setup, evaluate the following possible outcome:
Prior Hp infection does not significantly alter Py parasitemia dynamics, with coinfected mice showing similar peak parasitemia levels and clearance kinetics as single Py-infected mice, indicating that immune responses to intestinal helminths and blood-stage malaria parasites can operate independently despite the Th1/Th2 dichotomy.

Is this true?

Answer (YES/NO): NO